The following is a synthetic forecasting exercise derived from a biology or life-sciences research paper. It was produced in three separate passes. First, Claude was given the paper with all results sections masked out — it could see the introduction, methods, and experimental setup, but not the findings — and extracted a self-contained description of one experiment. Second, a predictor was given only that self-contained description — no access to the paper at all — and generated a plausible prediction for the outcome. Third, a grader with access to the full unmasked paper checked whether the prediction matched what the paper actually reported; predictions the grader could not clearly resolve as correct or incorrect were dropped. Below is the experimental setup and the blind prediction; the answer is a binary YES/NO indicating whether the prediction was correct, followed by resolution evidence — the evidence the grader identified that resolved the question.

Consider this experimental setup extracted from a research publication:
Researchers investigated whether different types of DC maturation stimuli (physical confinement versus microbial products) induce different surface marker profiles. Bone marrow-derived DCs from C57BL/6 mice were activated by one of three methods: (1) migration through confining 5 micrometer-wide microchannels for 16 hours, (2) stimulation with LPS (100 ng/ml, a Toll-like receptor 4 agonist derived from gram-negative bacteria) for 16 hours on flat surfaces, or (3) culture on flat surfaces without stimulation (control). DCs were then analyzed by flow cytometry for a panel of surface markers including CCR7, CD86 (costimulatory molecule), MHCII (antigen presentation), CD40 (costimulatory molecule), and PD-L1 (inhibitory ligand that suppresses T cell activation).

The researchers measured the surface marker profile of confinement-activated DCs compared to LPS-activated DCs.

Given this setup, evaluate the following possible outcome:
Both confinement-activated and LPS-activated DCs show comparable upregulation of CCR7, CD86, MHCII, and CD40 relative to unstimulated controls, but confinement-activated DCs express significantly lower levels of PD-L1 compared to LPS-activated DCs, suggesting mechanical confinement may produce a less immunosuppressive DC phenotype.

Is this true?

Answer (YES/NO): NO